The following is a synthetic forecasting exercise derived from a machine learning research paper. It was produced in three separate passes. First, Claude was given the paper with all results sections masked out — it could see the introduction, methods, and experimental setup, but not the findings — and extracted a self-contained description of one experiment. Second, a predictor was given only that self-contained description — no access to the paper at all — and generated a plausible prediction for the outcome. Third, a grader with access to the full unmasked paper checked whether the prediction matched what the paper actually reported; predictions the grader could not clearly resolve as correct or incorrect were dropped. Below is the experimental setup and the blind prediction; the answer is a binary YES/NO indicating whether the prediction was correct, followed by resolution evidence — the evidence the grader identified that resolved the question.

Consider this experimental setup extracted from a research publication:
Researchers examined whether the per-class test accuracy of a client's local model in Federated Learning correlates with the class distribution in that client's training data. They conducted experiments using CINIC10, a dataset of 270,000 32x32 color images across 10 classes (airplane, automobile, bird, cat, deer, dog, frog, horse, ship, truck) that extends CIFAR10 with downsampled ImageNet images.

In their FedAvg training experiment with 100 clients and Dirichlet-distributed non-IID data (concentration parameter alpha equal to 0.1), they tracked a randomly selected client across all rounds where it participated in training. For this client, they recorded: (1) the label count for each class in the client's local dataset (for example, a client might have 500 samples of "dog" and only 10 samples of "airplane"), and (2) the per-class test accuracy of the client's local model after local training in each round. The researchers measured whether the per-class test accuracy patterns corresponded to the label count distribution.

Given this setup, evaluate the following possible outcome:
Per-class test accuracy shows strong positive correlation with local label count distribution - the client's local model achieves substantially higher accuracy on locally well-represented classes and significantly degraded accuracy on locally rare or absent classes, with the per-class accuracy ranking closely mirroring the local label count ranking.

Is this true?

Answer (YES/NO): YES